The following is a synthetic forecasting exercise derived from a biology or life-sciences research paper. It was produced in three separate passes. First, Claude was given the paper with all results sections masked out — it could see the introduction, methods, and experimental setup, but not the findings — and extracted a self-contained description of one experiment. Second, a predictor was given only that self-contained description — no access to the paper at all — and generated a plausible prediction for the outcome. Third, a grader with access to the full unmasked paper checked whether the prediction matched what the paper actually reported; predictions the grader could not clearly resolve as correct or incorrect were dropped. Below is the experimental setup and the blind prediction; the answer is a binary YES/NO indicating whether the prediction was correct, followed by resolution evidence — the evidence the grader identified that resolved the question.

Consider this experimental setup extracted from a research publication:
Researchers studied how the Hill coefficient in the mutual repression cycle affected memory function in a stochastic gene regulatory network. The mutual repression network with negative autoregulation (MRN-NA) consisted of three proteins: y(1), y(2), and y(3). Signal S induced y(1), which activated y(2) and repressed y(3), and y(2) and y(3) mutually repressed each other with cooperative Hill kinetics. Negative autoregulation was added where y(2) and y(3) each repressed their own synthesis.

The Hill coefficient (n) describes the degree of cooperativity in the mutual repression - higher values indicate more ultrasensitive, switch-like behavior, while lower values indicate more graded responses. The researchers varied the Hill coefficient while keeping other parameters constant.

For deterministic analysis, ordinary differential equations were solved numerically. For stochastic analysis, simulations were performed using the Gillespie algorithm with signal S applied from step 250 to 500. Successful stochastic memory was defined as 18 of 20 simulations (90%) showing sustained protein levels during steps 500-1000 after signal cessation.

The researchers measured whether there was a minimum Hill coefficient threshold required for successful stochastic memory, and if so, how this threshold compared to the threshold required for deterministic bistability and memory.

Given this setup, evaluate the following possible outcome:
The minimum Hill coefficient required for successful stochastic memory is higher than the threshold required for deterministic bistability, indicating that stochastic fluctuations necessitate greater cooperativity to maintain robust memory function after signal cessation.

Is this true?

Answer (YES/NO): YES